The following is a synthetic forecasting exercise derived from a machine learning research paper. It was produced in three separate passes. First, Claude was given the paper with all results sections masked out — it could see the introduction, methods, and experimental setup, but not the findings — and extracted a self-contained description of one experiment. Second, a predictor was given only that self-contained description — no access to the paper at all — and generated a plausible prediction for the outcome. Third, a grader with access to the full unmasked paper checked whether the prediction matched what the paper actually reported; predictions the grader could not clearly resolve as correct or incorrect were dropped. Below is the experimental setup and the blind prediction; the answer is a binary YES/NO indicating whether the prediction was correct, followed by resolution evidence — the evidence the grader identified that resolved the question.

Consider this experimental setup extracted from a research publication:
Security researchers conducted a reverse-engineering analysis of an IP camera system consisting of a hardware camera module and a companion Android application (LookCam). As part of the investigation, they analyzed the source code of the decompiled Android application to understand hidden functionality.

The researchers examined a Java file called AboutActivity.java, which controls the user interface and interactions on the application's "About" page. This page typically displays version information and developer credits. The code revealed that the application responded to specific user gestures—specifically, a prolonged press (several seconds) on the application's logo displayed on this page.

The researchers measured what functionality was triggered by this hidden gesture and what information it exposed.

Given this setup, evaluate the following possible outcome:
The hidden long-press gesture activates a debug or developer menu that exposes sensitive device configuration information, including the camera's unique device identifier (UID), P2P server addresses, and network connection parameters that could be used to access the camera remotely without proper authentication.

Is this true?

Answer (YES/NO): NO